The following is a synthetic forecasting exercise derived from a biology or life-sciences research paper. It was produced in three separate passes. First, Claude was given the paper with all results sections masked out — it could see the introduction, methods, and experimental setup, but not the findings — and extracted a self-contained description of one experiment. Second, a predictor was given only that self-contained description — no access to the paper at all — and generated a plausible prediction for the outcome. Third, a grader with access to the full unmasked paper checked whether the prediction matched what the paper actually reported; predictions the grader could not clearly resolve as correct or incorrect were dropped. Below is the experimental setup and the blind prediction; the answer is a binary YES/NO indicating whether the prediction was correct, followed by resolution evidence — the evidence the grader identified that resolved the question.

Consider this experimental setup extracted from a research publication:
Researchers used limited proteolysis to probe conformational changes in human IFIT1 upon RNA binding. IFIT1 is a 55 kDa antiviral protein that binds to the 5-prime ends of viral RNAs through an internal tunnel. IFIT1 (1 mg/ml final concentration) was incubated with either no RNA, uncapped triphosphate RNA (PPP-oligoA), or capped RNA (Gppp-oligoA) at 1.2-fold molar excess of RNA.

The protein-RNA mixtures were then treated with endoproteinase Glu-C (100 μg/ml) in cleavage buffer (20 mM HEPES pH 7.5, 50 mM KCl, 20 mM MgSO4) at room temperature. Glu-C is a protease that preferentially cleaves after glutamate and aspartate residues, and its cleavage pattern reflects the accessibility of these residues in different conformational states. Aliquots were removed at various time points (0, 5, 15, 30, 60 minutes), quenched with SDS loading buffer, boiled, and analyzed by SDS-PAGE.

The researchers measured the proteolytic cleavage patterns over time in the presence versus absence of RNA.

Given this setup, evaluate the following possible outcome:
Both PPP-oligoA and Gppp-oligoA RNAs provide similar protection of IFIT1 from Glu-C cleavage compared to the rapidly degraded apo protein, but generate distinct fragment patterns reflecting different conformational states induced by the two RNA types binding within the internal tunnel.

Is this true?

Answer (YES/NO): NO